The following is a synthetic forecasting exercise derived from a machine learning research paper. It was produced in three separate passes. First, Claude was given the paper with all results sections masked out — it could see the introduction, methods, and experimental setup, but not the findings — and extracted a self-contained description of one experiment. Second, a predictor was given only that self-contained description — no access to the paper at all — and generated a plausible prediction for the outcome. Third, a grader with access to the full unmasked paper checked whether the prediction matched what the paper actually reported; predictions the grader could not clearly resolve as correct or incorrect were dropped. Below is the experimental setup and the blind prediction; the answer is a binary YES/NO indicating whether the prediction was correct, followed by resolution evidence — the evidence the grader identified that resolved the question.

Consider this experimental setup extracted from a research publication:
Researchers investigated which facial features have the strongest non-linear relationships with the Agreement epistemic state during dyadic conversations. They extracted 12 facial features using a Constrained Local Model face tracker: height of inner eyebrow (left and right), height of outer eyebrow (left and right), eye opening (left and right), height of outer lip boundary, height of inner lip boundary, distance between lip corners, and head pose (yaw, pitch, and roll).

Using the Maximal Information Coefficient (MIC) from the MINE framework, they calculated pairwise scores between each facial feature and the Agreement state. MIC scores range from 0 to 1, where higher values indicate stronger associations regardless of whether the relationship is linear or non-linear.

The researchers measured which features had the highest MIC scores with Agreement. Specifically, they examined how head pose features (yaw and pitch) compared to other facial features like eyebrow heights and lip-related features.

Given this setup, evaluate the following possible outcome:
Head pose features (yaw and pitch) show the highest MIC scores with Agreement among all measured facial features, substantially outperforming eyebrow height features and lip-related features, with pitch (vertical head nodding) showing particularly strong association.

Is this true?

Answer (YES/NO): NO